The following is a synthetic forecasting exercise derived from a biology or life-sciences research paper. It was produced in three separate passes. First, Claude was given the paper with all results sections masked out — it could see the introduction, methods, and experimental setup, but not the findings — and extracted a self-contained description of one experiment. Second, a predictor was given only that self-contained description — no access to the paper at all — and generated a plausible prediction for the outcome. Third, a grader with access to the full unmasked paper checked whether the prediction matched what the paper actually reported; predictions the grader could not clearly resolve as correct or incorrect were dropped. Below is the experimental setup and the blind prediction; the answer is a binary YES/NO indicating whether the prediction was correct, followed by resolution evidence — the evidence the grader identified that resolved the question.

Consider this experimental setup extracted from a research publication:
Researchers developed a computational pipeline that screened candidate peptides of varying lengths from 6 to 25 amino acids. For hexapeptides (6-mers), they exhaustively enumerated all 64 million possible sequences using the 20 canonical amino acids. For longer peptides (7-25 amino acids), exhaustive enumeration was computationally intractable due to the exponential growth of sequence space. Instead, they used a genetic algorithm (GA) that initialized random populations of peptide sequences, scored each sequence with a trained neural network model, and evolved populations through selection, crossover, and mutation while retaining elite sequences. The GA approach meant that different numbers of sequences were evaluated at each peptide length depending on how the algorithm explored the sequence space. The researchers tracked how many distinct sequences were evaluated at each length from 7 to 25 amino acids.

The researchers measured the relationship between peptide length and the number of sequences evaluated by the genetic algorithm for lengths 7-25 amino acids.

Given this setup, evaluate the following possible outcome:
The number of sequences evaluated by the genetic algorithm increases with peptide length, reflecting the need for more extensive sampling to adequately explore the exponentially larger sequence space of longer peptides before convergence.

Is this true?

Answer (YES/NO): YES